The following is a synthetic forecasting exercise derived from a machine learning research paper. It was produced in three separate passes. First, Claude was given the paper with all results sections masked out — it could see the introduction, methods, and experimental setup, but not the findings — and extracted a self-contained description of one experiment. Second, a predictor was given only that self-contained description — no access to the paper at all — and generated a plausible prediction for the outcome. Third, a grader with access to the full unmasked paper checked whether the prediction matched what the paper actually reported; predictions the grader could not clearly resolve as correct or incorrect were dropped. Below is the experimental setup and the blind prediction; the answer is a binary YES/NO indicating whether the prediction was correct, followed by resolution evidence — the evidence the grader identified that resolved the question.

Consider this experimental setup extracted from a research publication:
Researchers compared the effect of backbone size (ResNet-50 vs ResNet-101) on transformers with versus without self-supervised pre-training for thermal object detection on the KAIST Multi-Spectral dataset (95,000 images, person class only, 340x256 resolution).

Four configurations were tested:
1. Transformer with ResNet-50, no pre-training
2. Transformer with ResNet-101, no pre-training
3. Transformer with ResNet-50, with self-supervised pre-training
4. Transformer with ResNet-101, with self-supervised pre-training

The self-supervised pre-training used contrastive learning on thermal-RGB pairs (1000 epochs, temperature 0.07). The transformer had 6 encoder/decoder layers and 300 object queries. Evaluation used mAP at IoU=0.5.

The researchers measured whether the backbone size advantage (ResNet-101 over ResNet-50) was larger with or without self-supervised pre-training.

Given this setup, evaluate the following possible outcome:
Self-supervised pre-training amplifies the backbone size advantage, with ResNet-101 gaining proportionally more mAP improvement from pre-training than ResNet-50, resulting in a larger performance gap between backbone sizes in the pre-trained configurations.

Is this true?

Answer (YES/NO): NO